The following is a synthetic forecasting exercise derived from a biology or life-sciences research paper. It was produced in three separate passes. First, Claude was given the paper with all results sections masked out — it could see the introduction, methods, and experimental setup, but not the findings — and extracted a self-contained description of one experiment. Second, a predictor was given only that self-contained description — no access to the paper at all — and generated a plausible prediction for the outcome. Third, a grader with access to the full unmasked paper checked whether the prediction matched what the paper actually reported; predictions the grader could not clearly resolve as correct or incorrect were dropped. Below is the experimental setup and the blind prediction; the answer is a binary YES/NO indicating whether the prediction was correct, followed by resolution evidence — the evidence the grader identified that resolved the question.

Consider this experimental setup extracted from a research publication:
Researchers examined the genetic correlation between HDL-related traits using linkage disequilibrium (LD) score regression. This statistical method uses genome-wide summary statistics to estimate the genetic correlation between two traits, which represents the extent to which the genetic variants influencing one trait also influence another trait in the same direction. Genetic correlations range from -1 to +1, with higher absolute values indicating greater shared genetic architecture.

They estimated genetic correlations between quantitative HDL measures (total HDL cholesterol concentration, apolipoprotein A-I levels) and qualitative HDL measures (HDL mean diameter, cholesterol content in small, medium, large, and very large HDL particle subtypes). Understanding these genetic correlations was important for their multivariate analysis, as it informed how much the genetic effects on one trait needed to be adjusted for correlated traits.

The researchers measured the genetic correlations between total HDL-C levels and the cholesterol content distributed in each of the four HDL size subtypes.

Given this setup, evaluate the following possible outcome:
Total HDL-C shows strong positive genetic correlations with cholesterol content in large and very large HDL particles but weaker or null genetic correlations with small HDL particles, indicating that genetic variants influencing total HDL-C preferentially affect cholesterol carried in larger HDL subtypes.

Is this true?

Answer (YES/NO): NO